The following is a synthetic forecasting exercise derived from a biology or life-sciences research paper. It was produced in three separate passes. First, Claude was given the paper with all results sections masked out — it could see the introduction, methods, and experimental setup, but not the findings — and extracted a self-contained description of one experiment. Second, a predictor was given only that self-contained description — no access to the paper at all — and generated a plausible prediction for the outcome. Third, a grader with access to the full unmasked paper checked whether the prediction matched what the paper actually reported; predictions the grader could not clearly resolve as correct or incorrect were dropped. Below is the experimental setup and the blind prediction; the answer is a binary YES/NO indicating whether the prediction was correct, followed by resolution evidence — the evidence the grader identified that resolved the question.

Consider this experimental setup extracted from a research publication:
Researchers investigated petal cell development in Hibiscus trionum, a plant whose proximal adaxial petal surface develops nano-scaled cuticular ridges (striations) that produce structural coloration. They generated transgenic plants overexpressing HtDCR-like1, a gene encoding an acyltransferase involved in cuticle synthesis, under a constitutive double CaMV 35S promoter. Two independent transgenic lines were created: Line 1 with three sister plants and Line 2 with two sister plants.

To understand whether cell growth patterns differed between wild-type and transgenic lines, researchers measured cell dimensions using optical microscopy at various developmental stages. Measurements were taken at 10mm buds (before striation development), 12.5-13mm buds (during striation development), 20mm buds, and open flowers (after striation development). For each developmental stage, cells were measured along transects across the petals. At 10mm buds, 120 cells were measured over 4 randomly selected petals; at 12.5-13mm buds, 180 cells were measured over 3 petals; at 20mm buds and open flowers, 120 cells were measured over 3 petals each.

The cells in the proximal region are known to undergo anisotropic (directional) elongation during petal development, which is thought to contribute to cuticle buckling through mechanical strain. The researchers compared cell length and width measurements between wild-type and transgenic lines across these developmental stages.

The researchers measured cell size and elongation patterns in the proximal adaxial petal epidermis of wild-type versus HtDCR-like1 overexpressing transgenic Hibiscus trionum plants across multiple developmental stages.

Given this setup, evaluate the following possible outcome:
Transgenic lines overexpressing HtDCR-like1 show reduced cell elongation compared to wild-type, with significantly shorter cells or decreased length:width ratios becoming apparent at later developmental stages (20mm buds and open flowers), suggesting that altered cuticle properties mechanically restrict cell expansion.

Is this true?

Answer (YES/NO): NO